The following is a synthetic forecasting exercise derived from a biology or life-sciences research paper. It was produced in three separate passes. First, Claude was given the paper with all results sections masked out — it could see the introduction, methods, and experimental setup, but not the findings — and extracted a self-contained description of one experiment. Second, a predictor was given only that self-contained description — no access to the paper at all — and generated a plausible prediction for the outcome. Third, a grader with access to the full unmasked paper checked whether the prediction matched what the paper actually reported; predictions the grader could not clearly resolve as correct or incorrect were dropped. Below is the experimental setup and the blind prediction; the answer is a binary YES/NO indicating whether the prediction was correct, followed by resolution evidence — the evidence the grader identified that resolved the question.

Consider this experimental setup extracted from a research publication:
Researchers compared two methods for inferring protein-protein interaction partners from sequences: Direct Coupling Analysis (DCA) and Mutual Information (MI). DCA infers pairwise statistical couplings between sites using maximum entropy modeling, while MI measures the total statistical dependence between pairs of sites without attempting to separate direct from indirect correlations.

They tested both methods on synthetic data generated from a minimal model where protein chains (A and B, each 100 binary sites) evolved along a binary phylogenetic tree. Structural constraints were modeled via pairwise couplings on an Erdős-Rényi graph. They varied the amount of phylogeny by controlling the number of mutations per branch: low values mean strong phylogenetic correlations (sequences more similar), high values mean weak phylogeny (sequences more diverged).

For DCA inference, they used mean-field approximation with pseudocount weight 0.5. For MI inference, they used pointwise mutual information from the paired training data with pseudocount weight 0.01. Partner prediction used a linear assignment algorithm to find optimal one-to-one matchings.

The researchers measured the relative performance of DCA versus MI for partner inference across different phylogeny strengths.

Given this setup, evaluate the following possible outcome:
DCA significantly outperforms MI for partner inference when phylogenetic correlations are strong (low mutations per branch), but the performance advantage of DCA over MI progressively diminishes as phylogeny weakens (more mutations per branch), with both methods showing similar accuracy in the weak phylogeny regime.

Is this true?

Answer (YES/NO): NO